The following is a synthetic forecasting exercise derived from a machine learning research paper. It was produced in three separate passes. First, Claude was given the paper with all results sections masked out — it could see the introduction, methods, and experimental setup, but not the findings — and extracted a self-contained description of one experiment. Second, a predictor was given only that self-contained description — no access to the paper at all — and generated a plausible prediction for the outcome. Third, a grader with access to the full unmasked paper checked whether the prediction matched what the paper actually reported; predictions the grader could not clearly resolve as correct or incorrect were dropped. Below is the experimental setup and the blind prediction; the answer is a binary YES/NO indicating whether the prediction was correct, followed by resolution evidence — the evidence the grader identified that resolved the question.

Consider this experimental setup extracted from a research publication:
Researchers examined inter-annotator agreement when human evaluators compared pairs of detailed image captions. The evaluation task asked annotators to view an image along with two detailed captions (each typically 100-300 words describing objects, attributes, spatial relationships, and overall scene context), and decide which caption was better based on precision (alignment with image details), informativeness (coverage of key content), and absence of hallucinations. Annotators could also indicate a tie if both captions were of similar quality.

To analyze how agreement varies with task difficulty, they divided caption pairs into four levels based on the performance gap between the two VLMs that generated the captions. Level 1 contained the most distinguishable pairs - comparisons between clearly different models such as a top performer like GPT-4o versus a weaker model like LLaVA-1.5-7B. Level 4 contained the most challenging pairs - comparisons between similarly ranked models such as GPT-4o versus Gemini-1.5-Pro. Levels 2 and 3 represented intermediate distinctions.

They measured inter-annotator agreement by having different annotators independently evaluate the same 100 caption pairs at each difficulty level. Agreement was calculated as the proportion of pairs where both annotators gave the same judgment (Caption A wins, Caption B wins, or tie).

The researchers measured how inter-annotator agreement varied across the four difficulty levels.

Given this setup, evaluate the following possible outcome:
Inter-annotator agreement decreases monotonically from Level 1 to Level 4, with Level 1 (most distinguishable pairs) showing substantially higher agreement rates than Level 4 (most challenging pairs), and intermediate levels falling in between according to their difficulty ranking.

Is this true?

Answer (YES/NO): NO